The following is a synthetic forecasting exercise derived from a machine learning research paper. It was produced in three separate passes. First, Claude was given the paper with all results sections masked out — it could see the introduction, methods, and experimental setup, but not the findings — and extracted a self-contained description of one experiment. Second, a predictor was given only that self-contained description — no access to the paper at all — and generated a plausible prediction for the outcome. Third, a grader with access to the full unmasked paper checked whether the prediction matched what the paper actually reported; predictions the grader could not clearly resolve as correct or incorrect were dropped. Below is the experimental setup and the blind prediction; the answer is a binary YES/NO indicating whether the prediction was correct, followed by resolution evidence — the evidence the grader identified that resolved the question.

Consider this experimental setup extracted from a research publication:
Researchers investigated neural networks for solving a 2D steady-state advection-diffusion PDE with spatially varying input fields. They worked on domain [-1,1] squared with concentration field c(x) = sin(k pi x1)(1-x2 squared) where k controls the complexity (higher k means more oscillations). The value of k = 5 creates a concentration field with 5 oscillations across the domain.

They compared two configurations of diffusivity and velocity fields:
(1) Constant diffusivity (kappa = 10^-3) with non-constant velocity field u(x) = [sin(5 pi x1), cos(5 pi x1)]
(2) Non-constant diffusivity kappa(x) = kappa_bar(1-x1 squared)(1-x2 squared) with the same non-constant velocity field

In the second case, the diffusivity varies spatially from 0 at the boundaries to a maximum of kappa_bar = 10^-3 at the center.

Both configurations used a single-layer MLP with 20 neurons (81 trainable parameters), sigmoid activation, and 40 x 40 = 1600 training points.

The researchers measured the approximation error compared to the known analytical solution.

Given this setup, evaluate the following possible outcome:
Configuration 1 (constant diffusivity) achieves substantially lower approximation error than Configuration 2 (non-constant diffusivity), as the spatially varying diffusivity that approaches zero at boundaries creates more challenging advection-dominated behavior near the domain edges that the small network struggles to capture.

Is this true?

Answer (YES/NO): NO